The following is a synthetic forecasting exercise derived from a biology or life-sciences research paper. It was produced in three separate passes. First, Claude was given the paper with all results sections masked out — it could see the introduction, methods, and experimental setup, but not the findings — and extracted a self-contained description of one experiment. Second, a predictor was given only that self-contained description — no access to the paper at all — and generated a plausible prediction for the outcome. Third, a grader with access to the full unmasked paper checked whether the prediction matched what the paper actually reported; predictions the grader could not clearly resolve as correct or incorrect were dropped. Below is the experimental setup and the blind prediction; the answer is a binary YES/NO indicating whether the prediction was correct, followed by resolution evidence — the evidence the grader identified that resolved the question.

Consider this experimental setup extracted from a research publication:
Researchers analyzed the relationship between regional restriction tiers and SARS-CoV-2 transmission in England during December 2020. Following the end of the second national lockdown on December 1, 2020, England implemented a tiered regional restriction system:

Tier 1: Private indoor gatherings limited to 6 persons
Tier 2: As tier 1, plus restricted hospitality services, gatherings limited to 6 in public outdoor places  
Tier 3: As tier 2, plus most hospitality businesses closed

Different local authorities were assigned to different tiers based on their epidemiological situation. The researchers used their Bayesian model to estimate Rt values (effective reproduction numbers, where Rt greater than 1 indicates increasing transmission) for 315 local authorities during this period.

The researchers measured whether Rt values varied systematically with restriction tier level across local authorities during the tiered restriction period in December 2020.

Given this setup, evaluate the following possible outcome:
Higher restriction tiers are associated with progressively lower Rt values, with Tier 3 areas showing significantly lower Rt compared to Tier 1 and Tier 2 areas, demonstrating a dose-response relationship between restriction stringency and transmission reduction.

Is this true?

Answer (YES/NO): YES